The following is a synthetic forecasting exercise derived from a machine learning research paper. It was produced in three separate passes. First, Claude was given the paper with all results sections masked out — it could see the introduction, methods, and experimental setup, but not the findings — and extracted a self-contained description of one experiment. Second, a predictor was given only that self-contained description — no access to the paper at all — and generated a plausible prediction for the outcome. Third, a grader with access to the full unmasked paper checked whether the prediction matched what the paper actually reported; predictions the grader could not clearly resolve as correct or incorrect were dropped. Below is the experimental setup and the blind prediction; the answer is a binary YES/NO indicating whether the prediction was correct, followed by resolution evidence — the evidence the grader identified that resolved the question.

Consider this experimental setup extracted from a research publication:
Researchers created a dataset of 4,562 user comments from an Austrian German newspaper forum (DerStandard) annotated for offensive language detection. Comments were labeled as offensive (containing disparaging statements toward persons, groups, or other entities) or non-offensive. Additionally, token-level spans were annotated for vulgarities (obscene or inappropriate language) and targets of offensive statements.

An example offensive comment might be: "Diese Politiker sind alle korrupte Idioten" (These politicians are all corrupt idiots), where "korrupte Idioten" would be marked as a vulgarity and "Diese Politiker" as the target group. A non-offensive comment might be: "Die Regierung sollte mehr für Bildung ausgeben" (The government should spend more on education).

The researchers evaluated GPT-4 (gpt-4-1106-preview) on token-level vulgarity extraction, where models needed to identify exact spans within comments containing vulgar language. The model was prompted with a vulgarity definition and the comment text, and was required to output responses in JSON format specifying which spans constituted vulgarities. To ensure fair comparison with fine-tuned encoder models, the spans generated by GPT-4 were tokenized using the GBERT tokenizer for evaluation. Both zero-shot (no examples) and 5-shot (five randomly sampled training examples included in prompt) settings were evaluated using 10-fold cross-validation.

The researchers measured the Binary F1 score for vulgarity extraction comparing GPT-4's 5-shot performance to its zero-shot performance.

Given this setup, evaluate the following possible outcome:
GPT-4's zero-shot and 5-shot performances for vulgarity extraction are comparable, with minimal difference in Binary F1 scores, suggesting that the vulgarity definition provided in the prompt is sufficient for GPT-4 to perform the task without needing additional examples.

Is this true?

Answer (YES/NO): NO